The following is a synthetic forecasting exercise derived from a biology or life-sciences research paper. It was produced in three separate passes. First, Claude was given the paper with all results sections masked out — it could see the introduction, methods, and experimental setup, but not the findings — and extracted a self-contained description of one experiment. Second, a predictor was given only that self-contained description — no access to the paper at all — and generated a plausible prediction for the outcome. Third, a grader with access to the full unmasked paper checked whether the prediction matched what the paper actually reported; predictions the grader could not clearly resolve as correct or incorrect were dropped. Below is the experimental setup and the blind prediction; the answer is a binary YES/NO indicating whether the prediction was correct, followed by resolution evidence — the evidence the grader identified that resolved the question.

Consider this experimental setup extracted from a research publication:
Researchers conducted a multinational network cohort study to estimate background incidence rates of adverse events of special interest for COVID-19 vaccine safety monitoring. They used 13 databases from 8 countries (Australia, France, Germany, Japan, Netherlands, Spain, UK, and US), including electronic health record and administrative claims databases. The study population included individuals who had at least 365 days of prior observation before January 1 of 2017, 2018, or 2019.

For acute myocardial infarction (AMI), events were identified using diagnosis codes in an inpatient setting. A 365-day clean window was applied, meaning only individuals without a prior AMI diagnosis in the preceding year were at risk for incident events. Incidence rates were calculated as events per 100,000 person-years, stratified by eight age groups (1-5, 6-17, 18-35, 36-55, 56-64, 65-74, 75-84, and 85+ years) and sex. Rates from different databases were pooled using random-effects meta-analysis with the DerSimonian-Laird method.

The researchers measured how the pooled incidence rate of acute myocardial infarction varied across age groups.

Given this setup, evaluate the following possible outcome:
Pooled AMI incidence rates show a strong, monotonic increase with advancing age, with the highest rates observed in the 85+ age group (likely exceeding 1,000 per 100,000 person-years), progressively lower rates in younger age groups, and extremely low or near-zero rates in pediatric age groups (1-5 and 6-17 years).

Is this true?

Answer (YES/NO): YES